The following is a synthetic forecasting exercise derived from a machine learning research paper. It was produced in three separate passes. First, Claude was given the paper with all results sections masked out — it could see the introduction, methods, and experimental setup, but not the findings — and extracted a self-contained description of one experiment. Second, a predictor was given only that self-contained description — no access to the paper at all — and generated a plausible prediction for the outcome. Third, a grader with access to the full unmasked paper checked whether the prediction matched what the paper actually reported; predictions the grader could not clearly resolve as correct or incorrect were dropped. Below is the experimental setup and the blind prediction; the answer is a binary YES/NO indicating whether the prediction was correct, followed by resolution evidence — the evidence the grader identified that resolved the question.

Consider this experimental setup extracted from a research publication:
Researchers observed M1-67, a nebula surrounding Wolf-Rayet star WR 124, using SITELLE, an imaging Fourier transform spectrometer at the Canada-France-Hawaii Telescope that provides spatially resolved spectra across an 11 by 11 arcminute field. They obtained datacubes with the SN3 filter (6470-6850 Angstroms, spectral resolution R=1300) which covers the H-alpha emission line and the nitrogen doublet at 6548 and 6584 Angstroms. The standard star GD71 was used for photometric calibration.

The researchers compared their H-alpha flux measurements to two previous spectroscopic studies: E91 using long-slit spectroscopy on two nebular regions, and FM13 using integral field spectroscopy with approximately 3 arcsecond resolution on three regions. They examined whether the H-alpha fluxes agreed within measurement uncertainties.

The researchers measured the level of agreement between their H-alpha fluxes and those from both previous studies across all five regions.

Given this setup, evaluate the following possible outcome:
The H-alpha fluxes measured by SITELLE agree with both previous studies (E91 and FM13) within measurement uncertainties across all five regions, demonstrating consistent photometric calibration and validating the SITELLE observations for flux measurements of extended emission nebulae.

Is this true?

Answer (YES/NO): NO